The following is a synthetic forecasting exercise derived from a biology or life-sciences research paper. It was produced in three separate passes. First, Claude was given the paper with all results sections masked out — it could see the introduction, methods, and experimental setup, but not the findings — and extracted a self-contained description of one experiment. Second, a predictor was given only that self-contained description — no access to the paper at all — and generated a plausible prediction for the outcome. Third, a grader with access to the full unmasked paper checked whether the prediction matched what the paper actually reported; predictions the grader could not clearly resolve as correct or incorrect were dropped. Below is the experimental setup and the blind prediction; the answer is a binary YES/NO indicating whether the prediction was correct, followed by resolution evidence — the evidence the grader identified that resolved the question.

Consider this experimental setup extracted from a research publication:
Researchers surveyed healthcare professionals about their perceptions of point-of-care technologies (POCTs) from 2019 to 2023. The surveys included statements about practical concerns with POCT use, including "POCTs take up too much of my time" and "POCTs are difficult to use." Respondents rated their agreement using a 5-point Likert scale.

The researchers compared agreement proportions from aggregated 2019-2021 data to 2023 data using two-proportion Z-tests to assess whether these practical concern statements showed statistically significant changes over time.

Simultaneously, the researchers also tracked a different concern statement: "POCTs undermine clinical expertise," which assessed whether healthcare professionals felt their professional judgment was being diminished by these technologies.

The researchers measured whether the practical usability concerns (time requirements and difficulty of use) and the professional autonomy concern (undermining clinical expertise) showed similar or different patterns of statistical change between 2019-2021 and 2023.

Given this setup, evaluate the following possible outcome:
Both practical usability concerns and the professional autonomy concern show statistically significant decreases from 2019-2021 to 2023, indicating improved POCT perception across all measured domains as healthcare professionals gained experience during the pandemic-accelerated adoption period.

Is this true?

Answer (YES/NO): NO